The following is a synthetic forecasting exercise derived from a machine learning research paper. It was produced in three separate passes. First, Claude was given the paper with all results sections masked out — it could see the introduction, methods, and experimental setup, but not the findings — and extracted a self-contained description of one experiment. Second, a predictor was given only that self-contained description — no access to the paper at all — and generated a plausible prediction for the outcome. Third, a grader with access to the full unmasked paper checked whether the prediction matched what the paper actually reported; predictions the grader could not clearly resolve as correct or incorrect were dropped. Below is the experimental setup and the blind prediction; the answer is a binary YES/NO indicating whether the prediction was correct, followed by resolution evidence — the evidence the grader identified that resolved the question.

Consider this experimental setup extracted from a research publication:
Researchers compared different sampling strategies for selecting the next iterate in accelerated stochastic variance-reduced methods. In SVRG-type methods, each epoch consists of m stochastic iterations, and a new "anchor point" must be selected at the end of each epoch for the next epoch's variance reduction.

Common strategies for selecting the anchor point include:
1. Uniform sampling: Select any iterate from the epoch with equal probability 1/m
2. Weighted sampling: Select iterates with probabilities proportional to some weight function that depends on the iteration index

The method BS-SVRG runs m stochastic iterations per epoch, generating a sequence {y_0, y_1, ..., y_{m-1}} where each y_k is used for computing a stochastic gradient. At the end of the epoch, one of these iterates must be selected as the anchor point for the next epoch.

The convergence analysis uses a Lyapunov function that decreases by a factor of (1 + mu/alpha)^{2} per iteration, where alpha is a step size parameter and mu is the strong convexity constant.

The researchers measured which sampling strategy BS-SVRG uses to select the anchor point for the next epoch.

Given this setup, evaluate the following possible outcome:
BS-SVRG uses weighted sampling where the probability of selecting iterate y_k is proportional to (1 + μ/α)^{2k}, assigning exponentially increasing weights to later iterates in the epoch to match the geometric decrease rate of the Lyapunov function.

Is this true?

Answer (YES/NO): YES